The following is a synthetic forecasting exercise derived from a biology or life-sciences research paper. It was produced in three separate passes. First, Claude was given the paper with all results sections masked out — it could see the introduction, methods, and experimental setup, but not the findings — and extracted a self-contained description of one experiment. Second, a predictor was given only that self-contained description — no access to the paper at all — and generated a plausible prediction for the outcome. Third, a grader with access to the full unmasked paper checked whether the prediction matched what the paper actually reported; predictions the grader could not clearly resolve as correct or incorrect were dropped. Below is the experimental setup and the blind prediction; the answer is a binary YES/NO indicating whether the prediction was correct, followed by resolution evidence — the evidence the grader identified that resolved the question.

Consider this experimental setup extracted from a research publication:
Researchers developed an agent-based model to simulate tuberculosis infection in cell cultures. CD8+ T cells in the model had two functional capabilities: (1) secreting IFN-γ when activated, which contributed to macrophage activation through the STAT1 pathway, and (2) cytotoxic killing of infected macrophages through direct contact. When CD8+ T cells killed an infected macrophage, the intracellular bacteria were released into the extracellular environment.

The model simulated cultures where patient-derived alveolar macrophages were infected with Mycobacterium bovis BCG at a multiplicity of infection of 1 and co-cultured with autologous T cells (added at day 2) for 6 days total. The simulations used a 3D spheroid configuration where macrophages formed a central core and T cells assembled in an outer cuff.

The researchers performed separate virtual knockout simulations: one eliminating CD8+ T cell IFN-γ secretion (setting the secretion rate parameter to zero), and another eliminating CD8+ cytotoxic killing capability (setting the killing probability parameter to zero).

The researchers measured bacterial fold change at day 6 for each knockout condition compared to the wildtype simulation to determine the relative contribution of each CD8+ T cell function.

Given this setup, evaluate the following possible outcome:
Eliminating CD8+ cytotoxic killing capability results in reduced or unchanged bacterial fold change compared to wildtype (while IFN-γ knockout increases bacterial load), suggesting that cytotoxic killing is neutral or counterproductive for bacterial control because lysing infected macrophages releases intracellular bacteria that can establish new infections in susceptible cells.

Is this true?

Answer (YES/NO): NO